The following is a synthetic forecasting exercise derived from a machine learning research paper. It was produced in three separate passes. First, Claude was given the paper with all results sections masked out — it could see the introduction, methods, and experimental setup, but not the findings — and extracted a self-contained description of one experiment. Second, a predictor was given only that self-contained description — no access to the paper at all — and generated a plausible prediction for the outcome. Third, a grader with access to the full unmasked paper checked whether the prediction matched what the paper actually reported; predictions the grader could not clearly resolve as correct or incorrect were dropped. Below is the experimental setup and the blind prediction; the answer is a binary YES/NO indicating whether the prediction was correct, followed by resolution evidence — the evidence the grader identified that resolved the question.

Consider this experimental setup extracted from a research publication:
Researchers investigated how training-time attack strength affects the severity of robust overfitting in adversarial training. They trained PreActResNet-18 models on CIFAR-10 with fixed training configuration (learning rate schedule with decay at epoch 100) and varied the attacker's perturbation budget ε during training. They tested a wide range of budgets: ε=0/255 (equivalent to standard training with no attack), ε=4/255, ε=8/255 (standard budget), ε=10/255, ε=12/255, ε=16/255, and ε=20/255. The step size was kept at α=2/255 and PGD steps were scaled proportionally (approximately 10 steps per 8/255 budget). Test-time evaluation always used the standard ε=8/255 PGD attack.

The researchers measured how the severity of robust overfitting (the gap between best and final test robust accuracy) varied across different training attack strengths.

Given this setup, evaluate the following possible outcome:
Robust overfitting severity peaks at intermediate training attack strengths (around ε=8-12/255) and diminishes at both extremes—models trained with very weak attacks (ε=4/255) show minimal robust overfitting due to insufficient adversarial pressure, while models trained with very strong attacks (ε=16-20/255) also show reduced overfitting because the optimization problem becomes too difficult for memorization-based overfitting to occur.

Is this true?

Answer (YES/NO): YES